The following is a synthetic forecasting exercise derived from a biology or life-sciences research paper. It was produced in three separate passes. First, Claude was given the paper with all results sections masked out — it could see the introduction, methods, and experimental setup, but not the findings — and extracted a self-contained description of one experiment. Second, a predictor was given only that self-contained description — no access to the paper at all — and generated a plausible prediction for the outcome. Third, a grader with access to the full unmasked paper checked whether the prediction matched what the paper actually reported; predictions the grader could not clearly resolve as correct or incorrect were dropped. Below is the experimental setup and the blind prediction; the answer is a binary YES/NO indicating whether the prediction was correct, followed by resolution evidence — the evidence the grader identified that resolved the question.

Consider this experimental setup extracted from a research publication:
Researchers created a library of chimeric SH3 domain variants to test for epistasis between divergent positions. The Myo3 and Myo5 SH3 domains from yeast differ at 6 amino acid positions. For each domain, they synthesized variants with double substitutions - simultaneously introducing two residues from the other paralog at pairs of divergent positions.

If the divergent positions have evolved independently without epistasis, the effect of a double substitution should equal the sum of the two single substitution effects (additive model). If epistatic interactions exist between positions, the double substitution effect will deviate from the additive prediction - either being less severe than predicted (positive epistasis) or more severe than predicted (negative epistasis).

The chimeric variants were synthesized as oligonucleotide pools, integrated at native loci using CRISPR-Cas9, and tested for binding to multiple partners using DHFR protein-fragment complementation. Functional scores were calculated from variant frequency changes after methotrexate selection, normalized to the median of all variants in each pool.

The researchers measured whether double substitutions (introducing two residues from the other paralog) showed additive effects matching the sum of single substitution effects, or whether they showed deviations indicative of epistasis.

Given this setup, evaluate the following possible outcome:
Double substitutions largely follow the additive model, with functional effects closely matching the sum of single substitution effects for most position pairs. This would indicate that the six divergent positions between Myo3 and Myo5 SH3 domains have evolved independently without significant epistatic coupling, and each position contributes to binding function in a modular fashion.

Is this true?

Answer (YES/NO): NO